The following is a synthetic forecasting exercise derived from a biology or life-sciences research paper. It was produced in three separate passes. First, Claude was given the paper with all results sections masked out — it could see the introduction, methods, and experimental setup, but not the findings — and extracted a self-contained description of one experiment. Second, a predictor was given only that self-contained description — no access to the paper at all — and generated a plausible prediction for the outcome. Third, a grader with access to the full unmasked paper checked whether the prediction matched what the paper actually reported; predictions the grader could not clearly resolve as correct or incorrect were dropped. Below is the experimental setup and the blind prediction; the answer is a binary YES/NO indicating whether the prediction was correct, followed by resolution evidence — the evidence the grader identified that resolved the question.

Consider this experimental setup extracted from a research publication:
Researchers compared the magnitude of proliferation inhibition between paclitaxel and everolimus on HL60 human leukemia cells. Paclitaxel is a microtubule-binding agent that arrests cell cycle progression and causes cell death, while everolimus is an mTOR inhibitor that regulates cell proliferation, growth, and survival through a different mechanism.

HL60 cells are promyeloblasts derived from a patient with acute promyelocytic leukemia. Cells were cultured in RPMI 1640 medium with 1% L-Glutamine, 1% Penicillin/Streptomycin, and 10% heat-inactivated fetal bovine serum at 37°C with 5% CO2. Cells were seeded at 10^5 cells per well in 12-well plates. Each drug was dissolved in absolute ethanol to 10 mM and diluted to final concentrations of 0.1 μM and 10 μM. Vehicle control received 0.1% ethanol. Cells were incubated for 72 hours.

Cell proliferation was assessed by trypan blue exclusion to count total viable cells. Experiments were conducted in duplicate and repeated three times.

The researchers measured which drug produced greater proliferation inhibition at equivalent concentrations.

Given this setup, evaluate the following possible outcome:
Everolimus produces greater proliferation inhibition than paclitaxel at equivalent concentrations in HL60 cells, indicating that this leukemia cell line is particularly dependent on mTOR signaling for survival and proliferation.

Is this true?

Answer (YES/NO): NO